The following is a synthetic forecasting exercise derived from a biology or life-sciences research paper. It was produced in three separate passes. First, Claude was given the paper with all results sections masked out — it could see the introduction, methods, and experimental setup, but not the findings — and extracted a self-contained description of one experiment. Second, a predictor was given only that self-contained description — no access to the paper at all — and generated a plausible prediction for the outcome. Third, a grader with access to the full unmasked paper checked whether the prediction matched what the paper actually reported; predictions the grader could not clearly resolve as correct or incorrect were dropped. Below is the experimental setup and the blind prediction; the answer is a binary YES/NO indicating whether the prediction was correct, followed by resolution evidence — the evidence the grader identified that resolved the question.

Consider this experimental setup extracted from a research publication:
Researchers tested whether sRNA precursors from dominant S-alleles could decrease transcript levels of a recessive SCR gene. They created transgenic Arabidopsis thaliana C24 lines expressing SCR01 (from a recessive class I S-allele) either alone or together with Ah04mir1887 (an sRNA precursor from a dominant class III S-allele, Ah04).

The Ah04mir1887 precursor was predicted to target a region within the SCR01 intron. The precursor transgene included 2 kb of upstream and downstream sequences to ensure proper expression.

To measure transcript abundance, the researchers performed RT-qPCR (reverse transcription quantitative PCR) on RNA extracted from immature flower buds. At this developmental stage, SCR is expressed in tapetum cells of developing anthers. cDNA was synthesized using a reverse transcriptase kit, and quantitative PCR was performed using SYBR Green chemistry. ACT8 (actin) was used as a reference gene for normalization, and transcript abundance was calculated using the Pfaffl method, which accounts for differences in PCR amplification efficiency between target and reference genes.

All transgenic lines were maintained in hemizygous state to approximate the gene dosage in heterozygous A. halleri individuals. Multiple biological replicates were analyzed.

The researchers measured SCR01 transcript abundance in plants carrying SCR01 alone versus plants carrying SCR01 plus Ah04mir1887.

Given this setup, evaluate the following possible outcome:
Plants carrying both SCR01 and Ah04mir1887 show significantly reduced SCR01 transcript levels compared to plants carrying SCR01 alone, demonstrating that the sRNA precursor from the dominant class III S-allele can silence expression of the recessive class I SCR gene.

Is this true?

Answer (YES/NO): YES